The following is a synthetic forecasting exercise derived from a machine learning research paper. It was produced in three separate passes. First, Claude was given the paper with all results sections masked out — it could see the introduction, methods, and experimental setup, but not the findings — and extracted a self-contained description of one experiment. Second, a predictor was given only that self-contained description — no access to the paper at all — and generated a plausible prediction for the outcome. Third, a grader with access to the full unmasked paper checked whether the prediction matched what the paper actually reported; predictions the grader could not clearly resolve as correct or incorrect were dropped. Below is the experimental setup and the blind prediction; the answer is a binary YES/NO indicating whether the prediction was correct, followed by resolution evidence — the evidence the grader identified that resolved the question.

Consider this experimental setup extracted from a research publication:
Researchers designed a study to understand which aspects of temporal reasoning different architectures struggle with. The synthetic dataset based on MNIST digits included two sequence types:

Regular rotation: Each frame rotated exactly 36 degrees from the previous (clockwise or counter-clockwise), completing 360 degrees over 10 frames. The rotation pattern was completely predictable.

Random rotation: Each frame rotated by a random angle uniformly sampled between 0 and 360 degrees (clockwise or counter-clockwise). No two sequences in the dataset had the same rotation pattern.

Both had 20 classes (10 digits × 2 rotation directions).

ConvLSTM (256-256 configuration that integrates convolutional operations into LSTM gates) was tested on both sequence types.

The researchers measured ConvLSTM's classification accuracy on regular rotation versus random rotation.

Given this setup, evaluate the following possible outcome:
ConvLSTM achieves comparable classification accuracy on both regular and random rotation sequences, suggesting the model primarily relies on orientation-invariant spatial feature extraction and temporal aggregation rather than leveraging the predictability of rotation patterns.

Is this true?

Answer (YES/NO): NO